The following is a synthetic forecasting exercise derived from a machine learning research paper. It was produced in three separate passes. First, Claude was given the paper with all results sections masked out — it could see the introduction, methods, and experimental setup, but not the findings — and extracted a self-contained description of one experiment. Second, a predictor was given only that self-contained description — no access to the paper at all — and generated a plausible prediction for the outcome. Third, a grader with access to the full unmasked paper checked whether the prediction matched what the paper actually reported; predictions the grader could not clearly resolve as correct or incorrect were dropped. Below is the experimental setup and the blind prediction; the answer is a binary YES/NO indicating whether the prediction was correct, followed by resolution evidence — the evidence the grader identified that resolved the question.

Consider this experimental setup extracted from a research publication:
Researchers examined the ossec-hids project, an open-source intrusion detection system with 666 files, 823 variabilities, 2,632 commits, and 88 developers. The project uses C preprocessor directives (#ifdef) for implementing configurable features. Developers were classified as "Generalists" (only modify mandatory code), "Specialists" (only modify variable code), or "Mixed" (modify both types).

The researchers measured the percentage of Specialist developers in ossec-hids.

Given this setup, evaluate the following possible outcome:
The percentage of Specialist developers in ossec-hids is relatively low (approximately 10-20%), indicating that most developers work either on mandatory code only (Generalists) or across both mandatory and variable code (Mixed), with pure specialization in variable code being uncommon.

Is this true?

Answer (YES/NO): NO